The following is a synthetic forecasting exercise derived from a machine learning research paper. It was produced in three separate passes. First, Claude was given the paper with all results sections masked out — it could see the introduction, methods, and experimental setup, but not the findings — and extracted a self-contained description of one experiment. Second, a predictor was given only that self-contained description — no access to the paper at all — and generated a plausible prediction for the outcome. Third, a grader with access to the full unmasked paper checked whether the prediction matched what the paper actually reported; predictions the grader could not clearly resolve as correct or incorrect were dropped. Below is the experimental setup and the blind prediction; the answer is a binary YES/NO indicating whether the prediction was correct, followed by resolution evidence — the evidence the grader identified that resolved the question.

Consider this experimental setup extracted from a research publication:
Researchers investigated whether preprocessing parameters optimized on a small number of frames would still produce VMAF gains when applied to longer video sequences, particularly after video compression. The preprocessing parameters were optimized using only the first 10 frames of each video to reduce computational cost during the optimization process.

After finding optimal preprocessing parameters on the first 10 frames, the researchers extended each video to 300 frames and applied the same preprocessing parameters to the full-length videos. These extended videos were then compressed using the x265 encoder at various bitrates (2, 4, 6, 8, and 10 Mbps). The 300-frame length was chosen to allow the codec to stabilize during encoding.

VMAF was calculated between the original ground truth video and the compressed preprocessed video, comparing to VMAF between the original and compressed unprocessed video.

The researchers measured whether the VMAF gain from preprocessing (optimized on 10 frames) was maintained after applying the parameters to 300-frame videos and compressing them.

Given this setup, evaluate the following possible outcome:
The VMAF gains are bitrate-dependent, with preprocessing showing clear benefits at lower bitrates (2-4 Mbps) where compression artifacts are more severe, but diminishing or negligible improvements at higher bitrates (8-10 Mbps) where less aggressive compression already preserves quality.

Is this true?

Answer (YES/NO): NO